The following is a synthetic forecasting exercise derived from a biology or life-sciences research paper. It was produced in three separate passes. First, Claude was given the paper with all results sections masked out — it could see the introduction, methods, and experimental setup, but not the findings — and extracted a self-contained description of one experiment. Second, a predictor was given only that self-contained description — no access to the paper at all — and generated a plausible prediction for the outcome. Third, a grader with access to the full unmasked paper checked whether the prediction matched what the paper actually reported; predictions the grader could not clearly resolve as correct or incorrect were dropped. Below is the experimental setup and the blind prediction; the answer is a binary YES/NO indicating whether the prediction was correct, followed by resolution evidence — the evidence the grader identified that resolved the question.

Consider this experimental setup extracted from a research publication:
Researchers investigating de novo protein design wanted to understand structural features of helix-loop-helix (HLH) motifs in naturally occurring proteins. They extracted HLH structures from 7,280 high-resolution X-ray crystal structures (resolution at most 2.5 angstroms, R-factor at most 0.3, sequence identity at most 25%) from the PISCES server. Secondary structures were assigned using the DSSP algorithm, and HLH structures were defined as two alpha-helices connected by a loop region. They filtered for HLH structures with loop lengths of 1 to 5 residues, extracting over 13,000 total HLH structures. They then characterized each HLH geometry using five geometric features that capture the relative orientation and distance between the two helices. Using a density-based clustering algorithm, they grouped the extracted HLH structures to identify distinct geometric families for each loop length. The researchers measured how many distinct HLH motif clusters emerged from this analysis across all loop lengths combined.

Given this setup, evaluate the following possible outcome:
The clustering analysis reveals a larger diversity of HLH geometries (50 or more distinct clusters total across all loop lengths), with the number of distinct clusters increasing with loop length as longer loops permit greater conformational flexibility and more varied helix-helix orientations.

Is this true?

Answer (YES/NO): NO